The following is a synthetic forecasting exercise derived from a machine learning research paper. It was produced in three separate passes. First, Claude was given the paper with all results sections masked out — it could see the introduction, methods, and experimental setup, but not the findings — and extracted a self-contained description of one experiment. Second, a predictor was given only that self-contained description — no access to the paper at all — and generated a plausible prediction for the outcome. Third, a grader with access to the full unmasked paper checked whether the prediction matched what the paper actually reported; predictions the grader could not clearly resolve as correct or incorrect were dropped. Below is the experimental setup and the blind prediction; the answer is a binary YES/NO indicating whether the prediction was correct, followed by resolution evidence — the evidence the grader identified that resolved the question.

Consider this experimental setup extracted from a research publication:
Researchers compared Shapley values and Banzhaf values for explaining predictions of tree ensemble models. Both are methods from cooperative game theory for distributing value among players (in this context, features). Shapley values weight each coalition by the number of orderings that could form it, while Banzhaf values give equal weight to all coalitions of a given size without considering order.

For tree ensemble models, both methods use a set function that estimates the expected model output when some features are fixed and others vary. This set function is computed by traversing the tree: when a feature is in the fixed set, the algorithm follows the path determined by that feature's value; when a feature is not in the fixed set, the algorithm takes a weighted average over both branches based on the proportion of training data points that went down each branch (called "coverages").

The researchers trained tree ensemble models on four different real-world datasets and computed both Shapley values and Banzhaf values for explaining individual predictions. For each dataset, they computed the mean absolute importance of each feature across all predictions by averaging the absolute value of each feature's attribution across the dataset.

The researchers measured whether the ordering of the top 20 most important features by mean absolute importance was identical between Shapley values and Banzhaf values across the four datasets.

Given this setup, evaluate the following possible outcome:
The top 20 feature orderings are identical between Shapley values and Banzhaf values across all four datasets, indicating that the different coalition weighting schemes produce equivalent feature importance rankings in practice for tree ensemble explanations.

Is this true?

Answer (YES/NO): NO